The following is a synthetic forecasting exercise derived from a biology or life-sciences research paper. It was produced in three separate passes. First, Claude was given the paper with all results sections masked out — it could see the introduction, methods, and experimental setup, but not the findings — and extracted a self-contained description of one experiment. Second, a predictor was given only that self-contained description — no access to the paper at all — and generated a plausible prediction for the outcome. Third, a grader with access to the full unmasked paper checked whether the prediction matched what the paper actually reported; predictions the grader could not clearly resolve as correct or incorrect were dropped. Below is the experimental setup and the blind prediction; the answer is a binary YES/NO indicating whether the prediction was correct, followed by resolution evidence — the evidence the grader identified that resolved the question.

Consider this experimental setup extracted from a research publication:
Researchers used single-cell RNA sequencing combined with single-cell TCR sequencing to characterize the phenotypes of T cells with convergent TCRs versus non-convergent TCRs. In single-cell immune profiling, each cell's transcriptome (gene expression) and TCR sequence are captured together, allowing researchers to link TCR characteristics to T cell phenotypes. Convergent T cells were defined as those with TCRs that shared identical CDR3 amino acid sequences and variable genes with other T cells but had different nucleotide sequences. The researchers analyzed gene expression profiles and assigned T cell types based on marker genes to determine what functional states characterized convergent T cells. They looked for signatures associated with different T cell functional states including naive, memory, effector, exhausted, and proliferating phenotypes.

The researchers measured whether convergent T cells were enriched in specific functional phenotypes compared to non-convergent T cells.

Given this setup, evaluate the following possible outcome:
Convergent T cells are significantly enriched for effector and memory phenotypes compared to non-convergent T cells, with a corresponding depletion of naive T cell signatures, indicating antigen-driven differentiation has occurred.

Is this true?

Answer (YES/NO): YES